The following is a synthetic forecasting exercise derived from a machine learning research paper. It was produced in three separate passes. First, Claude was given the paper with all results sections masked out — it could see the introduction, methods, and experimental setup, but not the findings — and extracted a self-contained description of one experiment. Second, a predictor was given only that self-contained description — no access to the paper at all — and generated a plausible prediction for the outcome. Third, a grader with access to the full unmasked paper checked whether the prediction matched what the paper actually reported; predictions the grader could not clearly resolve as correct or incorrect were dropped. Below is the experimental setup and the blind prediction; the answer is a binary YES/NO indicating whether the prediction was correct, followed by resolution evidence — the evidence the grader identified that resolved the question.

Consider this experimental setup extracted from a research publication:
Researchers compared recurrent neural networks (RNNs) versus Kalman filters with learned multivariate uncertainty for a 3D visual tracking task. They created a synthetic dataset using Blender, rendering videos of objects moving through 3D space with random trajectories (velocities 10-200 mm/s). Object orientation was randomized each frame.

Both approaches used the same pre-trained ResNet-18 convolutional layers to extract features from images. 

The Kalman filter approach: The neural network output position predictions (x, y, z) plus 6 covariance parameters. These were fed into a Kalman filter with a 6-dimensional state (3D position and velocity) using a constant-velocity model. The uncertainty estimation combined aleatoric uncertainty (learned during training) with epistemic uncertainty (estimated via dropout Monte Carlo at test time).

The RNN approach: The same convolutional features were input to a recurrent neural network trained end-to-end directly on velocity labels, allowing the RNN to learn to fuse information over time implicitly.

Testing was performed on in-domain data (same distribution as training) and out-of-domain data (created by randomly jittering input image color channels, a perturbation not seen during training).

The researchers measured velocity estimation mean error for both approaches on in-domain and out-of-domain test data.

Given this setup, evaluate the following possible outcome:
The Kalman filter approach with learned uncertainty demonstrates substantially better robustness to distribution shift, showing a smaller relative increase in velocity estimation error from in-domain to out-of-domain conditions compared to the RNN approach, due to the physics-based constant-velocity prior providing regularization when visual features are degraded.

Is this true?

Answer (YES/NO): YES